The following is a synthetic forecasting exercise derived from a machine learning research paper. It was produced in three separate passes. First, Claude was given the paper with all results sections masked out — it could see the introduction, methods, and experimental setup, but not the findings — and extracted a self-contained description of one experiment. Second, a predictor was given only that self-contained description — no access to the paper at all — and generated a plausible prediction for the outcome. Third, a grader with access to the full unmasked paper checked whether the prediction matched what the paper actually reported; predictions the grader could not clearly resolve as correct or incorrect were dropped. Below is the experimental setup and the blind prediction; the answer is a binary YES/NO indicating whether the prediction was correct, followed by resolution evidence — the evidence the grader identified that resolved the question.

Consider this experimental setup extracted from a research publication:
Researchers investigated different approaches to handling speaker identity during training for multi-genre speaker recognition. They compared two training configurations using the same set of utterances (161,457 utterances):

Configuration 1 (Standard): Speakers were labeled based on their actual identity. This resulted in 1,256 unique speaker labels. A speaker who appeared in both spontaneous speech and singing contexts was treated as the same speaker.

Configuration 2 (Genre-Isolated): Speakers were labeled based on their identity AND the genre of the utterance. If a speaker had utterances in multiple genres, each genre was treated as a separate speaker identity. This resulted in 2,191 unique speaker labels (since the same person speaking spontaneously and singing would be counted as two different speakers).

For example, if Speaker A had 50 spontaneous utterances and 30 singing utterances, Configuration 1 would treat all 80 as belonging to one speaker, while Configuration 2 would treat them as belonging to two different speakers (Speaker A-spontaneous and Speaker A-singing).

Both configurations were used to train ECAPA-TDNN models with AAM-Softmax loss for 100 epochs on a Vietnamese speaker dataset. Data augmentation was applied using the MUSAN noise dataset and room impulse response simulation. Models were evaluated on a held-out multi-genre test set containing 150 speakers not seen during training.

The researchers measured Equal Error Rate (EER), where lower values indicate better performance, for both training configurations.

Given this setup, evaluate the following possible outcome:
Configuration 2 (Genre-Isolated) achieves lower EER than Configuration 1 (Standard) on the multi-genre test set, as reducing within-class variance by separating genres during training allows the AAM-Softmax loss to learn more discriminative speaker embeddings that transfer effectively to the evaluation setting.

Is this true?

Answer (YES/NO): NO